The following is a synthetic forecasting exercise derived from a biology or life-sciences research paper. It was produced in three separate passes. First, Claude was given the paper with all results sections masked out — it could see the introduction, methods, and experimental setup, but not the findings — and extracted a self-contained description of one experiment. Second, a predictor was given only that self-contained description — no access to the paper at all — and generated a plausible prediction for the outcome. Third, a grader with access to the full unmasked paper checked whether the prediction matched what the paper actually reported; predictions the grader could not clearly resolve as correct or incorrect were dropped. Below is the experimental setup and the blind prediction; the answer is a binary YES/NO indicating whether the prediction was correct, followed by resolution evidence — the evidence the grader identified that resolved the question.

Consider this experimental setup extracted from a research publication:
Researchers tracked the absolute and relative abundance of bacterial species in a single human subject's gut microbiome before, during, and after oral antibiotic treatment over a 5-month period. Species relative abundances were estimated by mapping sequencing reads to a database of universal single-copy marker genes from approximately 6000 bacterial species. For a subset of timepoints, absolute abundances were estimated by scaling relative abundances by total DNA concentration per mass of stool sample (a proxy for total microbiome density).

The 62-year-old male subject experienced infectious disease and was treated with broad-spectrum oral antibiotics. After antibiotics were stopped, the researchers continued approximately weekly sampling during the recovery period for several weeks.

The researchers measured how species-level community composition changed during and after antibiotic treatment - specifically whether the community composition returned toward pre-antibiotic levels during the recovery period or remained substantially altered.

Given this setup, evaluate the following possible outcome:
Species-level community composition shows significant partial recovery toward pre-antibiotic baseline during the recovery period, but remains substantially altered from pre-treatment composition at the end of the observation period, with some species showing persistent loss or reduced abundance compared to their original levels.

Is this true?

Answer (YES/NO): NO